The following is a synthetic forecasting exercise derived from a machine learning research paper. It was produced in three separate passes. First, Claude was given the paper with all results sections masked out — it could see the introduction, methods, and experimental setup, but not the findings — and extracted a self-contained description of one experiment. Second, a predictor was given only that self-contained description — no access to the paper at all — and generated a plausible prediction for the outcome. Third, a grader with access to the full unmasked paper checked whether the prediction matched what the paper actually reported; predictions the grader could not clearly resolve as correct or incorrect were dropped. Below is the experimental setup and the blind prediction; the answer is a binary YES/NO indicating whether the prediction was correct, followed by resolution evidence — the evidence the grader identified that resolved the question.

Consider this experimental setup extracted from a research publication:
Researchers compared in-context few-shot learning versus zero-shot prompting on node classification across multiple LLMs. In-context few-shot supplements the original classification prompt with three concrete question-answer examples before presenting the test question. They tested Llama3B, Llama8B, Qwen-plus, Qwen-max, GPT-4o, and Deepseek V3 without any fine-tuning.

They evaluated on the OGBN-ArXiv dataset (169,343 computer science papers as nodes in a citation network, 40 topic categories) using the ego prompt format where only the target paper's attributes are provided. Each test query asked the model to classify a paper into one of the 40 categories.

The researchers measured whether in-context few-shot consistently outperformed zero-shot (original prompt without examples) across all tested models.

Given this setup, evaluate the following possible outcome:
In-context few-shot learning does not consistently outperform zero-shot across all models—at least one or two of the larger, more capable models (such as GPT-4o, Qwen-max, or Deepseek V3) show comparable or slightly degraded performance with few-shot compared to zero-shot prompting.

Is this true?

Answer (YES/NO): NO